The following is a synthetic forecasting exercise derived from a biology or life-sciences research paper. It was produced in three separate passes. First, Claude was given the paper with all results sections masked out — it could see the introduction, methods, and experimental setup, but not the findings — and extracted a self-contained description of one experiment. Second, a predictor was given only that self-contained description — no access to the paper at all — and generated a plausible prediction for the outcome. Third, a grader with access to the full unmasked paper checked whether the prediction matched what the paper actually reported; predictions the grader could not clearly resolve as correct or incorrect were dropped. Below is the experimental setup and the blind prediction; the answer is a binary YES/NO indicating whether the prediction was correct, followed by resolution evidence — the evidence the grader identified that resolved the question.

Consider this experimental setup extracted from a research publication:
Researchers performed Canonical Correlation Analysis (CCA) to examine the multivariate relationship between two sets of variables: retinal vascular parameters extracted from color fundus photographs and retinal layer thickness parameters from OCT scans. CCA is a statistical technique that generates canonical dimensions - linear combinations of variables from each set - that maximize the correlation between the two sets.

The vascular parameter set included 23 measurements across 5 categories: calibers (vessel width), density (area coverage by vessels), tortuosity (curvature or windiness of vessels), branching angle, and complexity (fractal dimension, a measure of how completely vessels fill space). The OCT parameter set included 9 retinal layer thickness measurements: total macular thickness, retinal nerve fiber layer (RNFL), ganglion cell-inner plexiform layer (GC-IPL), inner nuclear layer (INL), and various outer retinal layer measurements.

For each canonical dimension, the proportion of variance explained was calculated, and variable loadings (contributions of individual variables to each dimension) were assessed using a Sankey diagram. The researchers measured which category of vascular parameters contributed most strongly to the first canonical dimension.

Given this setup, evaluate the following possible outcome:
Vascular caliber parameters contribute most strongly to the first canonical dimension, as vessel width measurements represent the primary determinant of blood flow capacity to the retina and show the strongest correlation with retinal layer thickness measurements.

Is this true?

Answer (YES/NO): NO